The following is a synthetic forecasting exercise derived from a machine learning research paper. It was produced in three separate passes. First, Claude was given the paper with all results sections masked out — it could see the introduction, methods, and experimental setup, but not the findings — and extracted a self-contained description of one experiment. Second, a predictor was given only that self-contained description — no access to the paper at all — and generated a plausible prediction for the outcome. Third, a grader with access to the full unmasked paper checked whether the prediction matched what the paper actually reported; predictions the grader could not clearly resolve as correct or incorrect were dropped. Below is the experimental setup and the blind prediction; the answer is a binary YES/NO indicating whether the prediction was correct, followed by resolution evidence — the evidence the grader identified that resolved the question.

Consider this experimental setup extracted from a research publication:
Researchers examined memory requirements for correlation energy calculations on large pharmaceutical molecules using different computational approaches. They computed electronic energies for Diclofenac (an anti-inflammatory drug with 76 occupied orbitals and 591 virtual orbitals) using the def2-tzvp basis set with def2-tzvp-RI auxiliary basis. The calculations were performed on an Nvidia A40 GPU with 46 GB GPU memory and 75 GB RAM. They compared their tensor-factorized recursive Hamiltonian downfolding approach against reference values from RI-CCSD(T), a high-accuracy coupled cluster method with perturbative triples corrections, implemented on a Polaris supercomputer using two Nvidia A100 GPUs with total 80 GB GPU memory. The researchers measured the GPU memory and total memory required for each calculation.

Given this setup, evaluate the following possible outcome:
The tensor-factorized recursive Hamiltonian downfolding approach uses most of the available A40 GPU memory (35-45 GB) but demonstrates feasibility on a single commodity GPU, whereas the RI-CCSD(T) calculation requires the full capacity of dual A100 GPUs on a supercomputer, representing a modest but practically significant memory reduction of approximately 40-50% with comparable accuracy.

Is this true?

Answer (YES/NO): NO